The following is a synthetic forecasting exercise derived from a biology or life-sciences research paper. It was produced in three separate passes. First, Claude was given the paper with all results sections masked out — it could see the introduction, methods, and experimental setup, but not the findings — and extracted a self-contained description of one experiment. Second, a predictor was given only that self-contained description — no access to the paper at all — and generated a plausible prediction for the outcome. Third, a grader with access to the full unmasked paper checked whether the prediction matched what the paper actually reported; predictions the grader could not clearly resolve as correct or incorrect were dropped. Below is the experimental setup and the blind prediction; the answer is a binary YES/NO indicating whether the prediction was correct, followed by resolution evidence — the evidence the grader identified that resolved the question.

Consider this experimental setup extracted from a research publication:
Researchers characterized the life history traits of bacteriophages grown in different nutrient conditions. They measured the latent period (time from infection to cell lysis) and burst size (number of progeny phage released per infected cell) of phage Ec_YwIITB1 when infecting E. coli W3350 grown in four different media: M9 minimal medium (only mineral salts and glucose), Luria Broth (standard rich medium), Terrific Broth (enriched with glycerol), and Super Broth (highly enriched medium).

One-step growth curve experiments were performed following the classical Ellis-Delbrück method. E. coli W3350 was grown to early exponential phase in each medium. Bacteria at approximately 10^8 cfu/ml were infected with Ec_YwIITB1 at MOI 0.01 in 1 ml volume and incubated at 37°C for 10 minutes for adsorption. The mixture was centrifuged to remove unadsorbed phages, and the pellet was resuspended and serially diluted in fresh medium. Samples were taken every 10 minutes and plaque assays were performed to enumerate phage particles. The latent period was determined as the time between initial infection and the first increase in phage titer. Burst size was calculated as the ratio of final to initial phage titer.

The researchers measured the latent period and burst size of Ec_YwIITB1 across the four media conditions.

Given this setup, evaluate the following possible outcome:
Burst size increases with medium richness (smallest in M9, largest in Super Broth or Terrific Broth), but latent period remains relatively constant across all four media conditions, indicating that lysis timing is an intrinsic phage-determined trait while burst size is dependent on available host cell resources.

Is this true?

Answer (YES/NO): NO